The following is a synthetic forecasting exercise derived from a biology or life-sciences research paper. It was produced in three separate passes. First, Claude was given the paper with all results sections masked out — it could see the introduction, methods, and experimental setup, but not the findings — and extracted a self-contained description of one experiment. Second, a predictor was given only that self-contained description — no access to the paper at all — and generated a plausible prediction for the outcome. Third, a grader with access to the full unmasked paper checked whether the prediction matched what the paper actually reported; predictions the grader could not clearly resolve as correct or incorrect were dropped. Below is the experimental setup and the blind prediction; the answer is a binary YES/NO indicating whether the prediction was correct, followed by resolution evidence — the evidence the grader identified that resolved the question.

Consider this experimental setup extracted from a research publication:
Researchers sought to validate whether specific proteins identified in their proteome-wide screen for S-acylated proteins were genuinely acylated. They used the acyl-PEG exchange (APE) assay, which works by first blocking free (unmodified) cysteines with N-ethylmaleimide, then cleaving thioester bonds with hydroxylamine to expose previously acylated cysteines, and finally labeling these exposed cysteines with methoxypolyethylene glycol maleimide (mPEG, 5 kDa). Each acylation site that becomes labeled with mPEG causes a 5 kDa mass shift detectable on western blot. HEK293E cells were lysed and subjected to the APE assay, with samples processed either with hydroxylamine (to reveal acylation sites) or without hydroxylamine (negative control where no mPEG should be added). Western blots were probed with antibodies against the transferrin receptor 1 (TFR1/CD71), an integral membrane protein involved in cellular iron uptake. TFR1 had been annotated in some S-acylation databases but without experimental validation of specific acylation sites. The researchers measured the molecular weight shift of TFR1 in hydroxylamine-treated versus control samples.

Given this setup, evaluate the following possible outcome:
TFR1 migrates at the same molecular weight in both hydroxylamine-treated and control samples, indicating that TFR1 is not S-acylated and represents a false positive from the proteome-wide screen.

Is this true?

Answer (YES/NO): NO